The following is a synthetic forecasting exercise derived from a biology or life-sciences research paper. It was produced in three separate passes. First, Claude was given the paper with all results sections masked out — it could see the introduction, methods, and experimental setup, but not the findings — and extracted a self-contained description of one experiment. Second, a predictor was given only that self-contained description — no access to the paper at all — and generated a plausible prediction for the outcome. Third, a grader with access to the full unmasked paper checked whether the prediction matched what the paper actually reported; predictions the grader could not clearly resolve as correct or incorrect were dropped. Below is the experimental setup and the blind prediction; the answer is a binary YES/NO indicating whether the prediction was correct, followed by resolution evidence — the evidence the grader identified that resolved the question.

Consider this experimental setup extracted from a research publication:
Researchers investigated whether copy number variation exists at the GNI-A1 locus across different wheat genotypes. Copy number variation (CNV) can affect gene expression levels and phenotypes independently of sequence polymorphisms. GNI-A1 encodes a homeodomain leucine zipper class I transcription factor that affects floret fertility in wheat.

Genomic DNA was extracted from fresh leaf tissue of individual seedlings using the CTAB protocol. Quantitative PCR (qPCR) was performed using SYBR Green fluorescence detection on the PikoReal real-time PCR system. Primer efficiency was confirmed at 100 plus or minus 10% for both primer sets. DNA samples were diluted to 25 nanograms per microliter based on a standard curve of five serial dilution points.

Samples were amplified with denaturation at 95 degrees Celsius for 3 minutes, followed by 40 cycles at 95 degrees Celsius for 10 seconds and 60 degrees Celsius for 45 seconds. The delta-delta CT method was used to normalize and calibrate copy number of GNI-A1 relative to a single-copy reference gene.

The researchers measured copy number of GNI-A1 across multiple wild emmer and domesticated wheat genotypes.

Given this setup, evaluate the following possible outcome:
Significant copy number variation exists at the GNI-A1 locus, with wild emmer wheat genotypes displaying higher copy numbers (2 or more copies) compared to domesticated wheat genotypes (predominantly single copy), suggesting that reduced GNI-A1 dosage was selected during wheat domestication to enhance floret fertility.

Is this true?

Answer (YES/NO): NO